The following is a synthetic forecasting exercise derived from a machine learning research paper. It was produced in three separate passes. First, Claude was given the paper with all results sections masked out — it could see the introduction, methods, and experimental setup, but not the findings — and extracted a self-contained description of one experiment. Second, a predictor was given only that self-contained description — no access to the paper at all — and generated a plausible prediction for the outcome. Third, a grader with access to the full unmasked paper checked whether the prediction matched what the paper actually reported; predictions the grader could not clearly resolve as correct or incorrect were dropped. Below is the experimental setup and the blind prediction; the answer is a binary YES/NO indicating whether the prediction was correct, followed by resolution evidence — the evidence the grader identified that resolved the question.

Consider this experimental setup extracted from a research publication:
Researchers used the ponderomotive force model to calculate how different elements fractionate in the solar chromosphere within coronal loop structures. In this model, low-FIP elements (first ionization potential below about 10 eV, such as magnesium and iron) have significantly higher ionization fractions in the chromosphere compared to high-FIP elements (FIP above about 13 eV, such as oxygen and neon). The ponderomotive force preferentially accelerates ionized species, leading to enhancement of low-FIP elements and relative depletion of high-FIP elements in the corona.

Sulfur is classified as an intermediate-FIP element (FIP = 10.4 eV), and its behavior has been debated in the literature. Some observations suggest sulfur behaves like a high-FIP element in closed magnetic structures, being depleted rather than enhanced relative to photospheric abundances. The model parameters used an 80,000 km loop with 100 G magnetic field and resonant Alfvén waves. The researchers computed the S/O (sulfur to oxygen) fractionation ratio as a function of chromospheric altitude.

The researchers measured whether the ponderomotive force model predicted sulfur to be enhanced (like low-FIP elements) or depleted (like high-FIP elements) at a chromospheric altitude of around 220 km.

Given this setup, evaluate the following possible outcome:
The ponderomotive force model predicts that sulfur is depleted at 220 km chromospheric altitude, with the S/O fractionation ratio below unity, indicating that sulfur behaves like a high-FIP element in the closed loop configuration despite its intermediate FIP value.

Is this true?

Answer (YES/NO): NO